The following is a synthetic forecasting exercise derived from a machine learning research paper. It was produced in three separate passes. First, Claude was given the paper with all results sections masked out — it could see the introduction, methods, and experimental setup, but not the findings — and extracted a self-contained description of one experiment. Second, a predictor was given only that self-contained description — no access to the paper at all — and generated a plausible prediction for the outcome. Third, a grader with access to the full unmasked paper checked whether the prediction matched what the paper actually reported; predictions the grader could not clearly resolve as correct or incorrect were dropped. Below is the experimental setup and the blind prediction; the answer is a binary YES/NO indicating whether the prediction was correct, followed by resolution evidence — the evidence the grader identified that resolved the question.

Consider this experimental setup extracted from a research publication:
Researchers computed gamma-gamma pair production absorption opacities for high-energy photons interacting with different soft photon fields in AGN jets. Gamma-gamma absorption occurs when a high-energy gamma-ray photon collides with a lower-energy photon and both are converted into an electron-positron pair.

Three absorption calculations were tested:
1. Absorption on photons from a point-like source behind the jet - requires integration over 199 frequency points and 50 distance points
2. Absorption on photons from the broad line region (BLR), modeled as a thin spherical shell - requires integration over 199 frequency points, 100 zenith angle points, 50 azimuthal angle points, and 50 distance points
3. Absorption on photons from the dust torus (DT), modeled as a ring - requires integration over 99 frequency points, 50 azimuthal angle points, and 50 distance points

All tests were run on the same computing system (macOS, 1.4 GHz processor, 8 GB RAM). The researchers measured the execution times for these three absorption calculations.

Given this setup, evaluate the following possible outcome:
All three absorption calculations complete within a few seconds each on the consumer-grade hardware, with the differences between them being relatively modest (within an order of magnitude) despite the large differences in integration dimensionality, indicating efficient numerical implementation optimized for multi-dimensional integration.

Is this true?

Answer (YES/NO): NO